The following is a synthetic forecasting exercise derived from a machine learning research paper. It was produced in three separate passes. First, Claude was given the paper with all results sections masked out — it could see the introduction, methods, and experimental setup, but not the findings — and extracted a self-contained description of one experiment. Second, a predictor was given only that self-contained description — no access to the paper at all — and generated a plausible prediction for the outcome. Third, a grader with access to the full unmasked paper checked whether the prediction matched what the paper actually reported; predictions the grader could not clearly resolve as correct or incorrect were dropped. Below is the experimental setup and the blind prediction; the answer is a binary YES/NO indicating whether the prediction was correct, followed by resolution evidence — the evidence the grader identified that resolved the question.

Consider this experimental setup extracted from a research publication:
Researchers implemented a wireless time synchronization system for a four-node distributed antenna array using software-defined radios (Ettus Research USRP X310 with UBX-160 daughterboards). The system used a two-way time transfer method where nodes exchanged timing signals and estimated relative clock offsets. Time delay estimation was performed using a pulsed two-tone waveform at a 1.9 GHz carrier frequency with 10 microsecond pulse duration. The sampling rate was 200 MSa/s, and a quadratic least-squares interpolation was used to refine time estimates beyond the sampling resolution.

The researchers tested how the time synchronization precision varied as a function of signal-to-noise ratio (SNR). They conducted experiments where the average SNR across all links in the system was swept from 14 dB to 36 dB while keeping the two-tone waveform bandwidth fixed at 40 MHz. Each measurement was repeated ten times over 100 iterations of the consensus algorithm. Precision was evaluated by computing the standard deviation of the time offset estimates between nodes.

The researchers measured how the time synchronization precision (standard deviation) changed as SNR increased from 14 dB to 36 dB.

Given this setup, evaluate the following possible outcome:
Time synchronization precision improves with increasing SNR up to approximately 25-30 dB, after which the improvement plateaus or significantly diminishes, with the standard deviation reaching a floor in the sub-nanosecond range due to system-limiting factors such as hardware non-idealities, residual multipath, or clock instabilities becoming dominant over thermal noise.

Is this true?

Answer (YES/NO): NO